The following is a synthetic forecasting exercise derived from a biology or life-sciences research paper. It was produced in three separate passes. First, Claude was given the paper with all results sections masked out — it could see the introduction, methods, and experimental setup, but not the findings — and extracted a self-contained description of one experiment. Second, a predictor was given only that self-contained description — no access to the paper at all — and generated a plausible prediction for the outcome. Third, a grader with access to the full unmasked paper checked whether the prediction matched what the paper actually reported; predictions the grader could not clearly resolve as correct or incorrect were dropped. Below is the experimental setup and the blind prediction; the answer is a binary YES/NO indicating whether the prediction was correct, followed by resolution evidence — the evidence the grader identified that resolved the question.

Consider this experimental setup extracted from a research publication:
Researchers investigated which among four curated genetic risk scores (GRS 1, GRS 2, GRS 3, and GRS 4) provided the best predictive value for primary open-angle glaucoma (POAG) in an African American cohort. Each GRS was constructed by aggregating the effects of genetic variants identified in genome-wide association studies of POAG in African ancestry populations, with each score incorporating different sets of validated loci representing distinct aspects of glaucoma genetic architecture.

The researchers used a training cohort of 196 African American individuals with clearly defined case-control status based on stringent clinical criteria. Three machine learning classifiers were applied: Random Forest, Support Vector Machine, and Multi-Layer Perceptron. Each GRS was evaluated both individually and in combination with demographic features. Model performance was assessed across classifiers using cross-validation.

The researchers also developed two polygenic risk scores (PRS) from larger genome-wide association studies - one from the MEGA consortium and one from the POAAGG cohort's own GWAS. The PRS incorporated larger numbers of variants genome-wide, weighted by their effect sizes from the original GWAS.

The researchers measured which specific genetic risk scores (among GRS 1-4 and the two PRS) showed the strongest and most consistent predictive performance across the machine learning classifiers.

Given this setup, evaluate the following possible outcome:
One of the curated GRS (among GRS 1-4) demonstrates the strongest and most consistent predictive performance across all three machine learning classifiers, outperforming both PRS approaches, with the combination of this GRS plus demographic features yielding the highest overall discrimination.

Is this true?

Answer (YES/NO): NO